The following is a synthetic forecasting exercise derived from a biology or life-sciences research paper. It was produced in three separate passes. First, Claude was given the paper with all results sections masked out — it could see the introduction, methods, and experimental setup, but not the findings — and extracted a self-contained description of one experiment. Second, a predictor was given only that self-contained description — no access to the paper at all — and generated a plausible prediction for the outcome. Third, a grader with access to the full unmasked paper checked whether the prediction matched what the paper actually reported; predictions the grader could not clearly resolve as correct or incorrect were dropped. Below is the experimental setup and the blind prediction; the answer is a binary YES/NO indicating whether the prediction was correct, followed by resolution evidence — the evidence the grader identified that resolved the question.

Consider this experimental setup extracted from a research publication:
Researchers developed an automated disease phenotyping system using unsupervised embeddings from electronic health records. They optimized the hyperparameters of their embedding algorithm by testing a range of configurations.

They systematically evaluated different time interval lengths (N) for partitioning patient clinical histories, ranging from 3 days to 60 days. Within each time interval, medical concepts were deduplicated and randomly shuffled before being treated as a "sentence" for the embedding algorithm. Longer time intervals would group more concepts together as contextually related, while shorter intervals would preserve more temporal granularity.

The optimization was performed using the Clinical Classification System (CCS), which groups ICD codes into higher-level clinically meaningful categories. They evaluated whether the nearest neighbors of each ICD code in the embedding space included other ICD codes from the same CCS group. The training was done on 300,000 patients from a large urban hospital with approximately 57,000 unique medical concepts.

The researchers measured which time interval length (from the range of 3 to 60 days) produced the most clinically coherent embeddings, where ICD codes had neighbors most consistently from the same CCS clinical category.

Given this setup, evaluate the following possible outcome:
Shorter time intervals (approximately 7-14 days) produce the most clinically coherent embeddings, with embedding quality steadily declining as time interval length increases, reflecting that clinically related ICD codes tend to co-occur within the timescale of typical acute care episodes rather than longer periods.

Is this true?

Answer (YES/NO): NO